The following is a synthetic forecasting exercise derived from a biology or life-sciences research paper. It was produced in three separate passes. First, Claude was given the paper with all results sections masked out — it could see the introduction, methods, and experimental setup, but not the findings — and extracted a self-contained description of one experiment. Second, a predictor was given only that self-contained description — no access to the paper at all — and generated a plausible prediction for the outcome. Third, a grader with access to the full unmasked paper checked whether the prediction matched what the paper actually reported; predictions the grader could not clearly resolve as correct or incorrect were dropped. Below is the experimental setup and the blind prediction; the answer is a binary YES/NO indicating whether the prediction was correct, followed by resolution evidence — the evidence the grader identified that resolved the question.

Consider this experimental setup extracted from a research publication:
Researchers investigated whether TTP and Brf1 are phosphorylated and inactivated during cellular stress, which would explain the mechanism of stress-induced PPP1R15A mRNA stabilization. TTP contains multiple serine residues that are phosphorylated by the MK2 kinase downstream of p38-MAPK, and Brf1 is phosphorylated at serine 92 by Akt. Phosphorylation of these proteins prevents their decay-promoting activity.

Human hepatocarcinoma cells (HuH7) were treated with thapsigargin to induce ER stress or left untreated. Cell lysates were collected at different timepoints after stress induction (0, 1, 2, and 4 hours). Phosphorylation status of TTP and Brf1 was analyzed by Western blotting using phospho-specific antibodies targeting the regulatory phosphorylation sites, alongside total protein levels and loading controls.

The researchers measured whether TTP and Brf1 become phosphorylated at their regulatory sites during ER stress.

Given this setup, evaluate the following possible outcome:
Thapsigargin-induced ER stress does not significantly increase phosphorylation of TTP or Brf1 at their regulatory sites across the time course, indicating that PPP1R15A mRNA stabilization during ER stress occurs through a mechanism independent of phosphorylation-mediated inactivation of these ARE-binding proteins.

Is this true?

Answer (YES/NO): NO